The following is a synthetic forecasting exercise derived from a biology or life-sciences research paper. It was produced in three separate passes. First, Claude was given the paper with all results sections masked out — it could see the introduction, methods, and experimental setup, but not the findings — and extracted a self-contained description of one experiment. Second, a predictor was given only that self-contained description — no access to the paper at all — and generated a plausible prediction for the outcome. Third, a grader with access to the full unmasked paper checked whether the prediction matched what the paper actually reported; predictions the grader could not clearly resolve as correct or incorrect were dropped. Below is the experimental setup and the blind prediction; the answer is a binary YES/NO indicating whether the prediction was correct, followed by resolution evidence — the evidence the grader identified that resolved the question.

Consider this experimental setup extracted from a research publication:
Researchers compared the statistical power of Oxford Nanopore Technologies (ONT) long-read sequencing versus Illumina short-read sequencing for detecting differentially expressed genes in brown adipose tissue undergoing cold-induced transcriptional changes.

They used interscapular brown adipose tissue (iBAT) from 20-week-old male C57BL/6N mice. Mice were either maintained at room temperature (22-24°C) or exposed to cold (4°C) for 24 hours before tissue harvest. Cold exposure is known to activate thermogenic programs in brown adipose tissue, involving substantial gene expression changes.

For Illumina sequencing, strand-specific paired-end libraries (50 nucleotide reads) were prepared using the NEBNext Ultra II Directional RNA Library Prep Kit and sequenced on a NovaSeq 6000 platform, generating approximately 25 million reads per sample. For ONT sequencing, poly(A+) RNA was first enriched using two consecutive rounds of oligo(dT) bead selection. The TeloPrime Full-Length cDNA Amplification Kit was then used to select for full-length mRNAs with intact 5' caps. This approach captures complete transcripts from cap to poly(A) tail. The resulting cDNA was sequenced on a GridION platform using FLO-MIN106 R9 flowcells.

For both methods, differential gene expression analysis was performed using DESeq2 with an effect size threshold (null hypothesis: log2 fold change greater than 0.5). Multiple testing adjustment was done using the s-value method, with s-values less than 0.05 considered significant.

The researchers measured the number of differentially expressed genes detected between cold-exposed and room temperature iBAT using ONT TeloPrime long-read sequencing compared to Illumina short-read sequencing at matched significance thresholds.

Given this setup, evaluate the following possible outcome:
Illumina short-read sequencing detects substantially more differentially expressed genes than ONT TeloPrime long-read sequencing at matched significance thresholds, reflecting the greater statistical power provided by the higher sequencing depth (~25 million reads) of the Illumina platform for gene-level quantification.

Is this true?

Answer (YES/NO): YES